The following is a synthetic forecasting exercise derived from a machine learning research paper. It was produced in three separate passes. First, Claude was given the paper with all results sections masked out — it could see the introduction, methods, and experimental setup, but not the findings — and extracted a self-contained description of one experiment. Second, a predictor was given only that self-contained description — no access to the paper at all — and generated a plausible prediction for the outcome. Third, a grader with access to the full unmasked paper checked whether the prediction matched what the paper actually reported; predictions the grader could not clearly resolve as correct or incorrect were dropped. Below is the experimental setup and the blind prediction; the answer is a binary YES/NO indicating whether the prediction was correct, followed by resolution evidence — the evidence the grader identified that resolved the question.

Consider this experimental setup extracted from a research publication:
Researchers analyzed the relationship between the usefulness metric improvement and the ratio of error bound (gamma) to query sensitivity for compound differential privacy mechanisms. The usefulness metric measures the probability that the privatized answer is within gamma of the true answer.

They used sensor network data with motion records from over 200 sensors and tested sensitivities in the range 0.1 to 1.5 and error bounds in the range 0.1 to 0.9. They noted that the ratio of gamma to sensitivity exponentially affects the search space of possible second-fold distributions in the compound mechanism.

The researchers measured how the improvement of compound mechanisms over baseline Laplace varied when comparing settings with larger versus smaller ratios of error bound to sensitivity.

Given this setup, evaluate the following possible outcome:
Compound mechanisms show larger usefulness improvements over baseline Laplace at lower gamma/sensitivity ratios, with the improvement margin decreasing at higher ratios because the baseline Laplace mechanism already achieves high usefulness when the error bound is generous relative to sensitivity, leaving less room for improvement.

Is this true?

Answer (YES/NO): NO